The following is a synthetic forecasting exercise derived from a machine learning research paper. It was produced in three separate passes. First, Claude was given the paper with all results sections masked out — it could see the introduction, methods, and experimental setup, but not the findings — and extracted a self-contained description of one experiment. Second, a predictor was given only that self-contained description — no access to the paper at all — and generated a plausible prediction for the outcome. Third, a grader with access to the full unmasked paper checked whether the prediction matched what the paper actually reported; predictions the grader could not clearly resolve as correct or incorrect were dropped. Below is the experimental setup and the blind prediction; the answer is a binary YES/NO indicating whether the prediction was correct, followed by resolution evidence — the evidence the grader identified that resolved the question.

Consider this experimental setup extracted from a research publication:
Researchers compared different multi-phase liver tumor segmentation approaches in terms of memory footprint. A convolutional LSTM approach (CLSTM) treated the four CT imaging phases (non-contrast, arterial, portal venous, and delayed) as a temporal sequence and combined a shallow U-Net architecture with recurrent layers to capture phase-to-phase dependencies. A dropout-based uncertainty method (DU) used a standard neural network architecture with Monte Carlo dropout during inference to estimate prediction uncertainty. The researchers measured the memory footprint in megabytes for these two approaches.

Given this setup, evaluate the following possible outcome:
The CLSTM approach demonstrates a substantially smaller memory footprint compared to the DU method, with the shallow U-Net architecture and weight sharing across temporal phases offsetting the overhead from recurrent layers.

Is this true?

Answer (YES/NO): NO